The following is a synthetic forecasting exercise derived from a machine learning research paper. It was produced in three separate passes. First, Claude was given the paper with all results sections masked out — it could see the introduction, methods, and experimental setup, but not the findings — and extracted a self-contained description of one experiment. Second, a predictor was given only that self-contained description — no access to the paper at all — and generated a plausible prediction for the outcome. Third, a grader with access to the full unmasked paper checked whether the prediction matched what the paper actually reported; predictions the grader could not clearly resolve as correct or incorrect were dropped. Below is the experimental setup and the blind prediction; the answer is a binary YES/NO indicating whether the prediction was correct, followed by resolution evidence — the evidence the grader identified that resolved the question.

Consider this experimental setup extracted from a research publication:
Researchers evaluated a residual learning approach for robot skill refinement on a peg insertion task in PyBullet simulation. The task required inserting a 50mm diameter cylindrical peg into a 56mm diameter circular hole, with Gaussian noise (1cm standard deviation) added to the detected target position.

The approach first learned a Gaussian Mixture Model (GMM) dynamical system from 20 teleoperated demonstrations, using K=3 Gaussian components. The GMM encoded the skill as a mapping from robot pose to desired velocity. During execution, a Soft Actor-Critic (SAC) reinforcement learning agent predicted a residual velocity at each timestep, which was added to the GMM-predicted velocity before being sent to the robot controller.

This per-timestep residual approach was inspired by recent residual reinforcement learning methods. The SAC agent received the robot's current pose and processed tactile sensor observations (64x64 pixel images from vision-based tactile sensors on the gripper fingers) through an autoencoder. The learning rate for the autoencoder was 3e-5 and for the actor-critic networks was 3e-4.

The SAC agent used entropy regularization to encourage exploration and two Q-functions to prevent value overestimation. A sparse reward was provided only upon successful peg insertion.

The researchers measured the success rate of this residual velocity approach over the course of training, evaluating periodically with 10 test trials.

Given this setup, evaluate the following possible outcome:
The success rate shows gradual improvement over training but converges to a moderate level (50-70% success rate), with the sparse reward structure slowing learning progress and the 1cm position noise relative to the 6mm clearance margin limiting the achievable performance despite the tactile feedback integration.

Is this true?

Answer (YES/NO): NO